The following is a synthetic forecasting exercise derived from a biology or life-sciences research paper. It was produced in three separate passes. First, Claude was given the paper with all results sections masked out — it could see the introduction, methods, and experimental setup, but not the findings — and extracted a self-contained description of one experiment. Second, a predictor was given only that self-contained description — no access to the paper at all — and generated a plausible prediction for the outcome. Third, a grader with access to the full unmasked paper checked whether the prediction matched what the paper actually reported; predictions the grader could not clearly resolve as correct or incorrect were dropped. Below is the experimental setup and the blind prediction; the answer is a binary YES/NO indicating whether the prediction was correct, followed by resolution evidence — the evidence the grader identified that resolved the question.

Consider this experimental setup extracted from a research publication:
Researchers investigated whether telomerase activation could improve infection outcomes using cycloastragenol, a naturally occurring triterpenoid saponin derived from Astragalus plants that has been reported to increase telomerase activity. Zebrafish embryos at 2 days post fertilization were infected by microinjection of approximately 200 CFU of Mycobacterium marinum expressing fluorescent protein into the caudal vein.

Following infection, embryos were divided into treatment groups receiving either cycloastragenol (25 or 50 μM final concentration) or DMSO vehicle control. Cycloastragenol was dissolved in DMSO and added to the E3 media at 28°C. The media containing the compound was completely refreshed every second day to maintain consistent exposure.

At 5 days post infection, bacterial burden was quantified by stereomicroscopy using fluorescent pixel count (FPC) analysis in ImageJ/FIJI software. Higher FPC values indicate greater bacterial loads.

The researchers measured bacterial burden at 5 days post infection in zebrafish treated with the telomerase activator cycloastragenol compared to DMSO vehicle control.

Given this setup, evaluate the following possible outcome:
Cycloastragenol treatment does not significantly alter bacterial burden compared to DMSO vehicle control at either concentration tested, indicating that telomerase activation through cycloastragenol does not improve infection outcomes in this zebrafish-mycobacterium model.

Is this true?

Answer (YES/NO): NO